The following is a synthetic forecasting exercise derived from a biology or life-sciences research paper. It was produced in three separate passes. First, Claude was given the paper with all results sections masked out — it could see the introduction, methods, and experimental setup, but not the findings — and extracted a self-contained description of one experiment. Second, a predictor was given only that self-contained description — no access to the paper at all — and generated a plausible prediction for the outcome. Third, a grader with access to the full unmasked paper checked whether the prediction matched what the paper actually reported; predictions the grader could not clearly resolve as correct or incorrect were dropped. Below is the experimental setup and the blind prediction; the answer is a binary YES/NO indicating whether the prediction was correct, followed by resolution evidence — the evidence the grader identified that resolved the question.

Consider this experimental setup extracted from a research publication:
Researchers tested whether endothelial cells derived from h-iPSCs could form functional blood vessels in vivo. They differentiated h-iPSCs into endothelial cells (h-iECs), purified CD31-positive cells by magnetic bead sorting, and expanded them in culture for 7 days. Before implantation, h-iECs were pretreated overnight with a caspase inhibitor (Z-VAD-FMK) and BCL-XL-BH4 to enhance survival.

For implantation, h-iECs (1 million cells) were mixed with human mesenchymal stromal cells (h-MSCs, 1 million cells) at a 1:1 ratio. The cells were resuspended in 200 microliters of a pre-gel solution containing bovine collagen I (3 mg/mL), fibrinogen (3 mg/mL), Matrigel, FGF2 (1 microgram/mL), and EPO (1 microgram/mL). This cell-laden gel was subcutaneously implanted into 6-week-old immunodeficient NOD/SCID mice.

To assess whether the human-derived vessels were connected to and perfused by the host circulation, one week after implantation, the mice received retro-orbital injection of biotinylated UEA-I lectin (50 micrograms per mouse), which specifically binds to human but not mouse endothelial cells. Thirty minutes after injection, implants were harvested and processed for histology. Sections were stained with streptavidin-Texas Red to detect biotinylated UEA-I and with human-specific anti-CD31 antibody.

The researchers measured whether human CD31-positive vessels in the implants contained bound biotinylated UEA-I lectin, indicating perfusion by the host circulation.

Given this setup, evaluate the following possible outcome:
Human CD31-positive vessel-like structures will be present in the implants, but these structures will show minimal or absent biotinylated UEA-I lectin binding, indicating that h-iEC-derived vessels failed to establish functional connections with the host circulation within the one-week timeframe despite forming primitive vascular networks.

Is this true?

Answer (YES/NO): NO